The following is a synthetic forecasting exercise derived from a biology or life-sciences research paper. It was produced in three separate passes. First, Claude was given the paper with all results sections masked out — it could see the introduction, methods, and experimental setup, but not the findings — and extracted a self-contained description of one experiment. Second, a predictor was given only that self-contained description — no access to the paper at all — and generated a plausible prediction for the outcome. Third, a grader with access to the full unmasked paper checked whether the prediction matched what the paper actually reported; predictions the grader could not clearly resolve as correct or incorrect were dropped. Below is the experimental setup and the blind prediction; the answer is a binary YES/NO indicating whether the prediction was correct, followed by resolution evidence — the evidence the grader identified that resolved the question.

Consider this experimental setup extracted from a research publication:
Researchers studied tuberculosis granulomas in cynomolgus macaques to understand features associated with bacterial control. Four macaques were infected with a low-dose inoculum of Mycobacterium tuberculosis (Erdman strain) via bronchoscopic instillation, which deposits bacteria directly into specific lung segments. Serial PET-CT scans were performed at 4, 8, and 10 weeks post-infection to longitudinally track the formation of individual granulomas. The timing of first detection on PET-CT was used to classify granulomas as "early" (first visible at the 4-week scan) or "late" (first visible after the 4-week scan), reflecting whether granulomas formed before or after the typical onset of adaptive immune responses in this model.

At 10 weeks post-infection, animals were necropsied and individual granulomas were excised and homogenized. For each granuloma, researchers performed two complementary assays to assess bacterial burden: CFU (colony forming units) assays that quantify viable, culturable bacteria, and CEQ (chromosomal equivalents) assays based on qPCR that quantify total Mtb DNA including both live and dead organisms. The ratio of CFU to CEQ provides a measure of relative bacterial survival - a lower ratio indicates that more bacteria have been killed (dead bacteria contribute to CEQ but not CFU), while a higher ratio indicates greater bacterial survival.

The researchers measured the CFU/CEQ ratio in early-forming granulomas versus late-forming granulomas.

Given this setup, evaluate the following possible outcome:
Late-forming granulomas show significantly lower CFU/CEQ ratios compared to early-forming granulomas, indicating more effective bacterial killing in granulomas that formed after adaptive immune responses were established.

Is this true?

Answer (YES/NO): YES